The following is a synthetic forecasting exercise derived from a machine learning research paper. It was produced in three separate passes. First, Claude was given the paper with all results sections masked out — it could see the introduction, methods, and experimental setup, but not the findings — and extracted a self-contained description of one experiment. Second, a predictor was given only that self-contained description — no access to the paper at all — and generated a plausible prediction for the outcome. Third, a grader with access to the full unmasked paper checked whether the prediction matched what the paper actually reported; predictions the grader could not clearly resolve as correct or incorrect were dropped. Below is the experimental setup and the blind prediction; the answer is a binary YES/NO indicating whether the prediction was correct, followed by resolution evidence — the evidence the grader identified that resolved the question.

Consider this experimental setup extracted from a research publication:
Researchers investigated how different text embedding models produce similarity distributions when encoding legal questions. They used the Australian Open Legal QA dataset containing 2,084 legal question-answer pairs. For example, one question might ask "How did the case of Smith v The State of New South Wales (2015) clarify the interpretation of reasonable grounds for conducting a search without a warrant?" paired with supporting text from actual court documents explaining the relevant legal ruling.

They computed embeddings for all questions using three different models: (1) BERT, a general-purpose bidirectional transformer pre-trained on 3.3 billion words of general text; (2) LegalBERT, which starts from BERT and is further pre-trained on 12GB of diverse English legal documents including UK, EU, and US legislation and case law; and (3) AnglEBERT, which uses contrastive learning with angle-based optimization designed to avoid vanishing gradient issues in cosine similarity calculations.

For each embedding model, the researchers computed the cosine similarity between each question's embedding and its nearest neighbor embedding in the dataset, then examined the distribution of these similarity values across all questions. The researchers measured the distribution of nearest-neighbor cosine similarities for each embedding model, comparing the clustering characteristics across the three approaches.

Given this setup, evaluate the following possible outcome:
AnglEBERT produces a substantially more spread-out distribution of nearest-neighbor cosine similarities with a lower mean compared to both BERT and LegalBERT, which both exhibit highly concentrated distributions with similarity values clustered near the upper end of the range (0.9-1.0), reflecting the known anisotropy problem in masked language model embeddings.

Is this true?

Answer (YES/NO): NO